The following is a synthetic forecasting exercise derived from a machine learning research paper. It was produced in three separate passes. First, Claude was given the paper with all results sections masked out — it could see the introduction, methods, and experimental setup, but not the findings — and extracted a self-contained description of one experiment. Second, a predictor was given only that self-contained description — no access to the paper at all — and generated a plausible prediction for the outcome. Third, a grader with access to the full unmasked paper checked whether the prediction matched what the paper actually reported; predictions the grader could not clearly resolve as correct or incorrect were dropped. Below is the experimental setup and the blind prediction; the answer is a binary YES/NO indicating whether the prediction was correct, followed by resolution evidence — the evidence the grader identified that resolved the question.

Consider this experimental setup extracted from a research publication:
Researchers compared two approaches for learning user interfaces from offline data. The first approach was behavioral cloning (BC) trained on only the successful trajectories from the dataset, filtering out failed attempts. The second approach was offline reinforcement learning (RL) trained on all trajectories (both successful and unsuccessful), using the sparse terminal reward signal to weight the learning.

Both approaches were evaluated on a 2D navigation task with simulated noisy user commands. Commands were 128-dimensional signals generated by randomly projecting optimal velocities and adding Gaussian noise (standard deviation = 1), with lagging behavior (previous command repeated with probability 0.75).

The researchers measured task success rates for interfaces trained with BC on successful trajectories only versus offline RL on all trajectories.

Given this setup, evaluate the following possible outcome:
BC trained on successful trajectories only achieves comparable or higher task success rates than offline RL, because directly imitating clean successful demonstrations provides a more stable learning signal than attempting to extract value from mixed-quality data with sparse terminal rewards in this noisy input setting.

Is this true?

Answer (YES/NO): NO